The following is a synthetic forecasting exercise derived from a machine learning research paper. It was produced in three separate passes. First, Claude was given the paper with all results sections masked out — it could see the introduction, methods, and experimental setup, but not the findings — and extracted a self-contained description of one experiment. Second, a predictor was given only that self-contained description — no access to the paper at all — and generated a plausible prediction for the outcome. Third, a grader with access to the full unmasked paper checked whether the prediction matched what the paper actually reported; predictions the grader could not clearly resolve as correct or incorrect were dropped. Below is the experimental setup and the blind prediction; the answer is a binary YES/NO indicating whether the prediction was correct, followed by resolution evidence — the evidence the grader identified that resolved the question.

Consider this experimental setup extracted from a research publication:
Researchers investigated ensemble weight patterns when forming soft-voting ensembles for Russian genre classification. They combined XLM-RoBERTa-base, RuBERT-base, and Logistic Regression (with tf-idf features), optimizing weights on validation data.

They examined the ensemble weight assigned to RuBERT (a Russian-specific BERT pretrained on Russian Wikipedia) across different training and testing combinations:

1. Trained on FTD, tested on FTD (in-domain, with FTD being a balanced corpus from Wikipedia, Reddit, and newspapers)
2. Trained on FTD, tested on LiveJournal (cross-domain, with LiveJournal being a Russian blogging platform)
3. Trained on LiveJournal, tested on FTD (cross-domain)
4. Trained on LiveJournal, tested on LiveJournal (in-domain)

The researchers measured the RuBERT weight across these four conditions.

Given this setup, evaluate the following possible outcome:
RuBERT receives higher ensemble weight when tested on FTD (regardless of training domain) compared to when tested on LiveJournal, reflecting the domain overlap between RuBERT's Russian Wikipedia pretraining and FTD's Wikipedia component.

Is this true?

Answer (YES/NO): NO